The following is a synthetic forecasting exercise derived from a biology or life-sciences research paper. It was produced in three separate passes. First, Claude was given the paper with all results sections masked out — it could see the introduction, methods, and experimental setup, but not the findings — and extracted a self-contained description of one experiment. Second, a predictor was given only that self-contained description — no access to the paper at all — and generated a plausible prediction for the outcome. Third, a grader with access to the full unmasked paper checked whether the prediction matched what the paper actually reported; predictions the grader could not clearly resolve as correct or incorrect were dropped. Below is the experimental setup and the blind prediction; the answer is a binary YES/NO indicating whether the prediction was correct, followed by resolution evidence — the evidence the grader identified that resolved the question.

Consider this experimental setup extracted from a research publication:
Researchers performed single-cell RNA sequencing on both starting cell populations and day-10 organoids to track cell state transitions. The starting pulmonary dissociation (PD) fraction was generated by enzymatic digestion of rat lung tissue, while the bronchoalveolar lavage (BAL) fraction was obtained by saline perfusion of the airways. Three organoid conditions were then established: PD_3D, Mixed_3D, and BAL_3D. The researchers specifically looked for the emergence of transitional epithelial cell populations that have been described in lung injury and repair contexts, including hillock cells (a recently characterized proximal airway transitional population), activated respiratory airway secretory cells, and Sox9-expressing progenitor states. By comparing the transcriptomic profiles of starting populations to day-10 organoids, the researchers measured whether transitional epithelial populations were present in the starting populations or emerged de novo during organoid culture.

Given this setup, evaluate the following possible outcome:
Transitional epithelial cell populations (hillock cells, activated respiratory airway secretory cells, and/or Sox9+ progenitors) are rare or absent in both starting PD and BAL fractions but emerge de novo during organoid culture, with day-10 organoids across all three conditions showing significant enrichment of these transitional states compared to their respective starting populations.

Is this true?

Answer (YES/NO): YES